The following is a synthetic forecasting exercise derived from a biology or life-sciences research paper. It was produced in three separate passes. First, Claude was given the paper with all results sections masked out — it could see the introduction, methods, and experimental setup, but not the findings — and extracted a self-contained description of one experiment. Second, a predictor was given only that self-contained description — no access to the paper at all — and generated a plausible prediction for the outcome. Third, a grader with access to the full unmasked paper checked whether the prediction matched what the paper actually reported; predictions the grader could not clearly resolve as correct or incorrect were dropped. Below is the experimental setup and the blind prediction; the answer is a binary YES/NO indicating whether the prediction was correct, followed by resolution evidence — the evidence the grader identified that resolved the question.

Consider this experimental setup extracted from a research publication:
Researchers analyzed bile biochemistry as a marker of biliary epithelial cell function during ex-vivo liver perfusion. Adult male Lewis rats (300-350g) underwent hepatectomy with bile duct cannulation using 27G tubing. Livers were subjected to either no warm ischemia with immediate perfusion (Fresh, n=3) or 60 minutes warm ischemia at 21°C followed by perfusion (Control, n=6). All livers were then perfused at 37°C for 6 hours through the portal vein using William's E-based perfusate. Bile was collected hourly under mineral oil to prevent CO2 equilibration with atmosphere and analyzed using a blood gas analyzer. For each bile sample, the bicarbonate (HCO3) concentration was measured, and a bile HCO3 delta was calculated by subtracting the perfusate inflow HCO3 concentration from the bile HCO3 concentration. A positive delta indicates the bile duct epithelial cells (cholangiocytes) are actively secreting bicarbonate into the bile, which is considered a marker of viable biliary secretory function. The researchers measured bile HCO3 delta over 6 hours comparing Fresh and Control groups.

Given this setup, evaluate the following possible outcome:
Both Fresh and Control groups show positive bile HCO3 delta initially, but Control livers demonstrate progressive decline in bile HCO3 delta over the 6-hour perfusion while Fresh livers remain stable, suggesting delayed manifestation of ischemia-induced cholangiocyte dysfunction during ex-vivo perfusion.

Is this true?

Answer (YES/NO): NO